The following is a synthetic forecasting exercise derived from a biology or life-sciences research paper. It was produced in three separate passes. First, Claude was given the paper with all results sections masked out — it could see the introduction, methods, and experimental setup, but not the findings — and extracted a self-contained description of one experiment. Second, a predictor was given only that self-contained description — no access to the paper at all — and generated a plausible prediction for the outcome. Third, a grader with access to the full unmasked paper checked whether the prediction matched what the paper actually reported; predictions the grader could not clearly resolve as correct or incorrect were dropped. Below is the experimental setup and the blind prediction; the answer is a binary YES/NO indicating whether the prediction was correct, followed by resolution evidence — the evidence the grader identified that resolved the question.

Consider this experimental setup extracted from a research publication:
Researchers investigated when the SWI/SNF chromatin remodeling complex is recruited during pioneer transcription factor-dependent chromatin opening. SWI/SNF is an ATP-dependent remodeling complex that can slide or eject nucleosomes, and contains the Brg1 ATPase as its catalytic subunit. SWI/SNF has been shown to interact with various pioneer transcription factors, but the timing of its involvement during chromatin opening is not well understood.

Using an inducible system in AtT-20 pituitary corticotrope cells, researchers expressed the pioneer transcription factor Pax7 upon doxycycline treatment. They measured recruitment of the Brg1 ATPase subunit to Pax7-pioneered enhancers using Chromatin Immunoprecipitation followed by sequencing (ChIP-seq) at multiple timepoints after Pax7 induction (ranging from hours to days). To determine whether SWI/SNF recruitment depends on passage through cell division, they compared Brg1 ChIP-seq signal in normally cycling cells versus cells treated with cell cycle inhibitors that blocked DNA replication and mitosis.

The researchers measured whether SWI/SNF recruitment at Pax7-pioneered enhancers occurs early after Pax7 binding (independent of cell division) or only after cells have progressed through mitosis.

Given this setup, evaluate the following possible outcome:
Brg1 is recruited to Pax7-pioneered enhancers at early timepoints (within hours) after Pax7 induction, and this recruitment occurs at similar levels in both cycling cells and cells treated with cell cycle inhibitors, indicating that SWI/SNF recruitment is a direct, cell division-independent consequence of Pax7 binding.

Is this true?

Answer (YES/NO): NO